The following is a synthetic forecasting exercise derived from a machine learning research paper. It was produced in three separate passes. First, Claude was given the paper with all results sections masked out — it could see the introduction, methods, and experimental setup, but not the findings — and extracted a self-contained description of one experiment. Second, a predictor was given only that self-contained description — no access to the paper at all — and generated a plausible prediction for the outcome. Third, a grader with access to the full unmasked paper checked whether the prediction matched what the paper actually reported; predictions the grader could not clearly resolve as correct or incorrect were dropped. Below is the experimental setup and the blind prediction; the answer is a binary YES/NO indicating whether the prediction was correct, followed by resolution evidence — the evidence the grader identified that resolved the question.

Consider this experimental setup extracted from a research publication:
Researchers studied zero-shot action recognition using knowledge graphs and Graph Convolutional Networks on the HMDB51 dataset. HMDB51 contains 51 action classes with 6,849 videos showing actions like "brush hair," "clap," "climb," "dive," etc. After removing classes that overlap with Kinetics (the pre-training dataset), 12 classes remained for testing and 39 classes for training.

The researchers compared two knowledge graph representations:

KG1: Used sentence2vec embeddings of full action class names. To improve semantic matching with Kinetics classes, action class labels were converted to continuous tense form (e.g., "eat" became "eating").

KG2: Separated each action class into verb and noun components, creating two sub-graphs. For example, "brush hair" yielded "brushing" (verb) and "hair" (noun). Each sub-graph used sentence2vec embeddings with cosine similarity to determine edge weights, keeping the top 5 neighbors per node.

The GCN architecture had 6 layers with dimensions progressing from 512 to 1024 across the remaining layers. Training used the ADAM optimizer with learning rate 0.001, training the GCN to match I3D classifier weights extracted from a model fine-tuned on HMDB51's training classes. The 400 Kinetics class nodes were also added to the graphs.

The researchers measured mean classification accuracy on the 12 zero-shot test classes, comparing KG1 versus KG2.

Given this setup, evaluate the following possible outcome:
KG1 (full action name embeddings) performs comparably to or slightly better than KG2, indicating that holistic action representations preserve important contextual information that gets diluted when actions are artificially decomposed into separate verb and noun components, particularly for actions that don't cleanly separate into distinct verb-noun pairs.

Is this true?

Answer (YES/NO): NO